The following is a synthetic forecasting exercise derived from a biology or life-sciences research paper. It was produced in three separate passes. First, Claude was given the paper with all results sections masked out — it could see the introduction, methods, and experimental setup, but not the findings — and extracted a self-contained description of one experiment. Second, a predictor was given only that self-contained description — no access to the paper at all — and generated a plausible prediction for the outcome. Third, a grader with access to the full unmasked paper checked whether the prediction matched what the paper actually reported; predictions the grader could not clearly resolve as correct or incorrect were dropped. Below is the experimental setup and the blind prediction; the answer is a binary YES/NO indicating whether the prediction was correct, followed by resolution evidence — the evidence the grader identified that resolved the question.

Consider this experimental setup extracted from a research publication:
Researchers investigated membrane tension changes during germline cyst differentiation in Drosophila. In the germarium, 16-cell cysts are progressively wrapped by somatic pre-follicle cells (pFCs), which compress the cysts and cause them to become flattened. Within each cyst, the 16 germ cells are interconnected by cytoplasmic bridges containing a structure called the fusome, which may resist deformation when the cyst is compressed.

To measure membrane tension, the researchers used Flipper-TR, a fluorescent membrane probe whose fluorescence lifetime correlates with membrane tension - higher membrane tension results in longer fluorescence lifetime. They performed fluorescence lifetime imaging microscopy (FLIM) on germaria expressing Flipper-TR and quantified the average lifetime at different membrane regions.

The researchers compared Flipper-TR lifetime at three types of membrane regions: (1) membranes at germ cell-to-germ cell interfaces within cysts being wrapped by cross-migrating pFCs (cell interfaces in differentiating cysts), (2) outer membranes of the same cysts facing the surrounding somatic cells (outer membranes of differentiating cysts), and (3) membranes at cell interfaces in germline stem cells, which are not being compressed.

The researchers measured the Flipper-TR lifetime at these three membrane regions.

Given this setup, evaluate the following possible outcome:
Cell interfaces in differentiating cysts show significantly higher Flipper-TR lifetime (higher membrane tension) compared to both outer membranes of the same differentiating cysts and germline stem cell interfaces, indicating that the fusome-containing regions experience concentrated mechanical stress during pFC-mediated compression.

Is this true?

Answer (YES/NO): NO